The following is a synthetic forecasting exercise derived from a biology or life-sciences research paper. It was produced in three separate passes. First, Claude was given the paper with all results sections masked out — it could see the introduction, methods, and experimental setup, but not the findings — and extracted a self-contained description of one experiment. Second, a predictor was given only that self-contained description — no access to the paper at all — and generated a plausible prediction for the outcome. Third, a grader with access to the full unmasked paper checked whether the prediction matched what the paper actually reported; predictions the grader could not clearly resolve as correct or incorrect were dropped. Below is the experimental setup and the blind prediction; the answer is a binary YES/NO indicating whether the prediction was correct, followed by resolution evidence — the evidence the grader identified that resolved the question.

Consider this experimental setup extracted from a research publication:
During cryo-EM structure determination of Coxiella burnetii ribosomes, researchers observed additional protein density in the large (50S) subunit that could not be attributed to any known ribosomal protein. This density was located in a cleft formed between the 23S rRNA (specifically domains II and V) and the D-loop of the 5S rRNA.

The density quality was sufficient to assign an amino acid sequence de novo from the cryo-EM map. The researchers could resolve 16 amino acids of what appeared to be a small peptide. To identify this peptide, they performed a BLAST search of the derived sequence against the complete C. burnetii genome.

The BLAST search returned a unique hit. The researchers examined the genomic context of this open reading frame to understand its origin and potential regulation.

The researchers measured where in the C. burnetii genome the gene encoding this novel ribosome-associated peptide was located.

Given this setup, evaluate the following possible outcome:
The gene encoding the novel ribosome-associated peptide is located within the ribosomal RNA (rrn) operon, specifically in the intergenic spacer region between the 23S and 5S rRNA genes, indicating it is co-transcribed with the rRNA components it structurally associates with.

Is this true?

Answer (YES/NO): NO